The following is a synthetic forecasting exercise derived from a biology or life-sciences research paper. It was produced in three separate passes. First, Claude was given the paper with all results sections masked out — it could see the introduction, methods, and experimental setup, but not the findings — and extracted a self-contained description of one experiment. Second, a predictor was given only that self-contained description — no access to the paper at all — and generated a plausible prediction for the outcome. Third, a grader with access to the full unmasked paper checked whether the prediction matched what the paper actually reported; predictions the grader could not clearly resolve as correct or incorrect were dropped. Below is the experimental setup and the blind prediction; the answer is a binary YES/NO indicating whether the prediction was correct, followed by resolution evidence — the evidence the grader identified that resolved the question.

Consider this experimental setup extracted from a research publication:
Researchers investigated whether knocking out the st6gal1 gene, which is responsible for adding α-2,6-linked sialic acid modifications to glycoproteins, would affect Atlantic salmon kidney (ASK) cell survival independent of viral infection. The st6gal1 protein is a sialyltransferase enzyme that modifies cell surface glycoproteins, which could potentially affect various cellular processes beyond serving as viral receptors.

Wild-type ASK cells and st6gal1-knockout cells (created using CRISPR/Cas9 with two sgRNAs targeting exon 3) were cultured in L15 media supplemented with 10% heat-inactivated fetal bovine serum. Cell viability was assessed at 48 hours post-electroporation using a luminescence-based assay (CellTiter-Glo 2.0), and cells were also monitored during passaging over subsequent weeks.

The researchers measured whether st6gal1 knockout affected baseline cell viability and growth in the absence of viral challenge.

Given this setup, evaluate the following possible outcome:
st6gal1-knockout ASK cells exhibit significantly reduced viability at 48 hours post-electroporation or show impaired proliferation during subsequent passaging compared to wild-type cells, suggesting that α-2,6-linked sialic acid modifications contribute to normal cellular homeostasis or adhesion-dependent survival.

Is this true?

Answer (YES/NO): NO